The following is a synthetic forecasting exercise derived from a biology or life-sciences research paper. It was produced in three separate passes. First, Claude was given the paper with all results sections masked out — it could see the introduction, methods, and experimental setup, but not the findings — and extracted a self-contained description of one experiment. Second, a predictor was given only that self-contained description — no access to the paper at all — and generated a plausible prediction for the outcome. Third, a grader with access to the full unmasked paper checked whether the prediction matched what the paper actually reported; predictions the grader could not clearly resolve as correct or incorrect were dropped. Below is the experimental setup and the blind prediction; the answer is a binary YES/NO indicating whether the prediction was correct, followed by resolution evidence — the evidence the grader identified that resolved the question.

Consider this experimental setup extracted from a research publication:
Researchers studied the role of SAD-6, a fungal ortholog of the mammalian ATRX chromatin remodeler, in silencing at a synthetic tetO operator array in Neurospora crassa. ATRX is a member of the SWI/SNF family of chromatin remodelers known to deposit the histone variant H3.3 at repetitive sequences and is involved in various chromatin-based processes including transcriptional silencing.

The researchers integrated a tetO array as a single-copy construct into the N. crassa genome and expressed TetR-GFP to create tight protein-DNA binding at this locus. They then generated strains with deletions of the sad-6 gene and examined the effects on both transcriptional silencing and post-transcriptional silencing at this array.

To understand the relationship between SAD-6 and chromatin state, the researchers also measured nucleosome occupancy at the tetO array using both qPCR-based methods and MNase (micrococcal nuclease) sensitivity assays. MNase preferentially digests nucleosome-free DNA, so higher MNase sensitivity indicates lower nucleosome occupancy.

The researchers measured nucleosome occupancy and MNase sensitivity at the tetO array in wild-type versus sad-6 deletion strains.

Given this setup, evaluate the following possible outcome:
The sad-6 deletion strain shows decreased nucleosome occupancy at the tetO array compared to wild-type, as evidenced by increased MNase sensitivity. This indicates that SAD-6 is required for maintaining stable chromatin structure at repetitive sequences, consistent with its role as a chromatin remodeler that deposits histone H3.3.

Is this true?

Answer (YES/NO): YES